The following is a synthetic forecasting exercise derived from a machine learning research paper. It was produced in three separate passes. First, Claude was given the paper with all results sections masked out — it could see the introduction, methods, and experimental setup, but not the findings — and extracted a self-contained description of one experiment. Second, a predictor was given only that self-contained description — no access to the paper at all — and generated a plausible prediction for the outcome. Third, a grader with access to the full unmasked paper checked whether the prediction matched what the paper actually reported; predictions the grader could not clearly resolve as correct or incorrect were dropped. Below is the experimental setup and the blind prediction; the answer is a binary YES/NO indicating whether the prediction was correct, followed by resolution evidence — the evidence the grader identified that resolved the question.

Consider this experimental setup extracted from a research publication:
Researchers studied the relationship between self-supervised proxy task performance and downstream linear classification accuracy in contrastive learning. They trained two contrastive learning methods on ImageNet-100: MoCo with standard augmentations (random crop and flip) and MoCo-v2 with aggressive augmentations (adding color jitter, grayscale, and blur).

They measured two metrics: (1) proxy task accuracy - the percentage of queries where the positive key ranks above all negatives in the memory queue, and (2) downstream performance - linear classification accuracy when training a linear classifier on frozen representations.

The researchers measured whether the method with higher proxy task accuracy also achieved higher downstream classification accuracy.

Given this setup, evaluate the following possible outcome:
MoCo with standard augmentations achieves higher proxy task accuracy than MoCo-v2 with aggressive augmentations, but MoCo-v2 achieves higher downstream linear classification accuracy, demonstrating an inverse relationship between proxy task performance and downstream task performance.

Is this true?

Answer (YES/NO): YES